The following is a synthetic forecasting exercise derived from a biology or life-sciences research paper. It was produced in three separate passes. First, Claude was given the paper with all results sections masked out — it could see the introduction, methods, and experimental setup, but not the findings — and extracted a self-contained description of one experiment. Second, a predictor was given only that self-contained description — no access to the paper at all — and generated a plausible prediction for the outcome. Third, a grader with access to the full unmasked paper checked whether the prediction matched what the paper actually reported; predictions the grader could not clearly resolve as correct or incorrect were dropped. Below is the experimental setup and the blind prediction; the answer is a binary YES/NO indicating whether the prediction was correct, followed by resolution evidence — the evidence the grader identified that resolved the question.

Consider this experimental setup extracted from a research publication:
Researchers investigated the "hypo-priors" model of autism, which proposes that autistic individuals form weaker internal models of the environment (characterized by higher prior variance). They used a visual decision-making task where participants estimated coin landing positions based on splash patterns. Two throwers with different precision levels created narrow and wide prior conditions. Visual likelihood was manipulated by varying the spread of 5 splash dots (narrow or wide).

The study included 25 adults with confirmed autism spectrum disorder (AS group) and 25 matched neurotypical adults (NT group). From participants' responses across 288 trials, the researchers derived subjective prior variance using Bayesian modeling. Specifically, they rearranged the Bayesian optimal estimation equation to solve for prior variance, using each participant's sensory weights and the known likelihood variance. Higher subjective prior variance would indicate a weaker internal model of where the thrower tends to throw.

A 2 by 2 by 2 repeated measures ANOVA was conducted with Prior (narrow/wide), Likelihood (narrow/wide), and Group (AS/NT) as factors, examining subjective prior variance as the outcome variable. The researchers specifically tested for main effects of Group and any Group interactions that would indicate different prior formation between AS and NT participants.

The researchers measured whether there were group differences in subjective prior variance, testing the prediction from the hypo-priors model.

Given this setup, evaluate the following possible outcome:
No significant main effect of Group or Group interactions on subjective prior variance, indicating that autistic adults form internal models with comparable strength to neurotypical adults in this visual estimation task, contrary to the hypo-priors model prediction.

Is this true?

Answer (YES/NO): YES